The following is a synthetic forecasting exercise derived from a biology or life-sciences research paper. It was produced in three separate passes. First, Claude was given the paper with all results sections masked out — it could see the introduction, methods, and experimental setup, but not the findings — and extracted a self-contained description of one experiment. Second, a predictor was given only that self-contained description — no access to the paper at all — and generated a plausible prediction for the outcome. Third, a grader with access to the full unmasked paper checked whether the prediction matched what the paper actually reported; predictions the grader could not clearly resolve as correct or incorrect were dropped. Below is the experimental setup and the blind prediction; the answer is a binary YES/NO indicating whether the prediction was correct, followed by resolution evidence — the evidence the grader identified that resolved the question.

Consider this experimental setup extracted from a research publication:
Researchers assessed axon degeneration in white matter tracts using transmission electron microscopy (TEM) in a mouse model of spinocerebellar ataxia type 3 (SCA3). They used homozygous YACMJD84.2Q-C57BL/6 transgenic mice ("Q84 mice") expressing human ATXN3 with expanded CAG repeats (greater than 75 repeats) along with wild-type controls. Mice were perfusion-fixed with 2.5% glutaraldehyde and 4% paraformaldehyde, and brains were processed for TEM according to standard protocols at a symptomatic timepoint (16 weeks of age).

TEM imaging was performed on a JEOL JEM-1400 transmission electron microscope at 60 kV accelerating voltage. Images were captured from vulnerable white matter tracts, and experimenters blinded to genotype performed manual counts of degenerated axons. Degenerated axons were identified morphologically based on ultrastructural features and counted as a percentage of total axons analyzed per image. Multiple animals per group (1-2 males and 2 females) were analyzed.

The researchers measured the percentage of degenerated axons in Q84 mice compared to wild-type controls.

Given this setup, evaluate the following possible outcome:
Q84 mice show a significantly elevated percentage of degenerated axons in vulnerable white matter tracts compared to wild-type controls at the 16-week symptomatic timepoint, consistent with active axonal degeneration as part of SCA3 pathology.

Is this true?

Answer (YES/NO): NO